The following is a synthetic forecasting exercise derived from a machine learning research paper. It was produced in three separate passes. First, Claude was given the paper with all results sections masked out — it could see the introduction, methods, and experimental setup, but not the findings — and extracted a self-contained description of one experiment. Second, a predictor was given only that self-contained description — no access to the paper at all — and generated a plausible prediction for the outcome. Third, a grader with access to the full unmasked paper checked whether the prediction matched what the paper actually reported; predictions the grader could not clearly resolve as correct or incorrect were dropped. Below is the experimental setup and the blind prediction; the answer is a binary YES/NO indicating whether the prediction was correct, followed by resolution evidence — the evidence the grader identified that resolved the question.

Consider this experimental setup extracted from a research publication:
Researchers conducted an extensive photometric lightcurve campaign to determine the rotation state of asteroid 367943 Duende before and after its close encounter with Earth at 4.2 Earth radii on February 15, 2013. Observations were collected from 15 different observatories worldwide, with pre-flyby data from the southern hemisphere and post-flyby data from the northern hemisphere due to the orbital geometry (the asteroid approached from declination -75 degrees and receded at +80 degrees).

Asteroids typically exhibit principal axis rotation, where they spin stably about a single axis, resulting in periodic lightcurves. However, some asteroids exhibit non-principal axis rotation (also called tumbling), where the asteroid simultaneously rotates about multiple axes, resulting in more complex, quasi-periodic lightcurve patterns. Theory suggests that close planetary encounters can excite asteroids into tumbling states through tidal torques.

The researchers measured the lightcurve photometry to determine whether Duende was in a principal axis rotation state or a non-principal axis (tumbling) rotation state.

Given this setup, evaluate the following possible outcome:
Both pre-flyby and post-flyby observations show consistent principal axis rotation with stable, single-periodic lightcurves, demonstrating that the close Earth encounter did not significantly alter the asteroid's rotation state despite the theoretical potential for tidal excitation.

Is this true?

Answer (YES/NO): NO